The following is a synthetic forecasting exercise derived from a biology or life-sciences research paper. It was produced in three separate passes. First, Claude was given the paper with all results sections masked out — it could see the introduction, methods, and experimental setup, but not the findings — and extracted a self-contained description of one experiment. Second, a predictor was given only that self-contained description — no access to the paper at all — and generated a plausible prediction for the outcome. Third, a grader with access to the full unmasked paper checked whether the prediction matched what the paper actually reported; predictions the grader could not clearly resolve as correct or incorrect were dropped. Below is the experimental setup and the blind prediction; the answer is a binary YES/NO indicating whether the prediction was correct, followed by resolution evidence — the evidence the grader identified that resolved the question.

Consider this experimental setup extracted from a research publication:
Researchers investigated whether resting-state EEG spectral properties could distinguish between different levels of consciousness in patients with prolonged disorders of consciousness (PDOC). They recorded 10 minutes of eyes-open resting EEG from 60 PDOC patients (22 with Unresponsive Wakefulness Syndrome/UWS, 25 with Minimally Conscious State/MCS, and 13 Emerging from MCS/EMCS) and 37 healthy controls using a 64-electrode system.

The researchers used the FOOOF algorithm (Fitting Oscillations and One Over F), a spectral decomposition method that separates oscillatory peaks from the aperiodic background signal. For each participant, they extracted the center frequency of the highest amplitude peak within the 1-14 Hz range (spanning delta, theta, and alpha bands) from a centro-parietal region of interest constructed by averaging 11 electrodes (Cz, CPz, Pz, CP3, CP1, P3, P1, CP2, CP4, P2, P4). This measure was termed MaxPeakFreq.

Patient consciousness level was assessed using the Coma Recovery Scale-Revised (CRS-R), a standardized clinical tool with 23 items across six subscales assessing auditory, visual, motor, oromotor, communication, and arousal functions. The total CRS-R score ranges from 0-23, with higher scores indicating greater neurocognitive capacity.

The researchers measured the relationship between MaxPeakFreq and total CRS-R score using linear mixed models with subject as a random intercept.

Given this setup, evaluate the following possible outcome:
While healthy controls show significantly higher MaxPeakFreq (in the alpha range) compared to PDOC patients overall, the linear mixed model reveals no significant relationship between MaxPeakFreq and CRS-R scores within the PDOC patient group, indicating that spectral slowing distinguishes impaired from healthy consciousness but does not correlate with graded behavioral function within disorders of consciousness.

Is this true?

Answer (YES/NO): NO